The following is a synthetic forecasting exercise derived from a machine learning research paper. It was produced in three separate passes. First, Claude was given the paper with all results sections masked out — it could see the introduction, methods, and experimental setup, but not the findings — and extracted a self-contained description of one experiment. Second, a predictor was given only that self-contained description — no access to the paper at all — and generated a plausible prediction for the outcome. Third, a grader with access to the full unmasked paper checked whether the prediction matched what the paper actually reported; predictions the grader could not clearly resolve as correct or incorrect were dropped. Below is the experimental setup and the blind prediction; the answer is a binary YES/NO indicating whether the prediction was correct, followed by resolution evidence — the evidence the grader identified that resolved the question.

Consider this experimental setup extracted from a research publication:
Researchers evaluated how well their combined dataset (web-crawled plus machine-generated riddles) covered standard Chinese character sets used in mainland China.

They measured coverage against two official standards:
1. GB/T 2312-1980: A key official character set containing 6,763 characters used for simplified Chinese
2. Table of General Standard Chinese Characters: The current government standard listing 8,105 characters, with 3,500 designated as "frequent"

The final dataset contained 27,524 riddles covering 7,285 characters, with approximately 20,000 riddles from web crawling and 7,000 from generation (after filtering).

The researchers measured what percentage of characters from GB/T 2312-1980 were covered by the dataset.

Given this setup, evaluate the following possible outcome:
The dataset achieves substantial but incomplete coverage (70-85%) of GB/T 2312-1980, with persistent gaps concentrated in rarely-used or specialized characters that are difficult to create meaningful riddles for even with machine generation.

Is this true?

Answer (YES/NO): NO